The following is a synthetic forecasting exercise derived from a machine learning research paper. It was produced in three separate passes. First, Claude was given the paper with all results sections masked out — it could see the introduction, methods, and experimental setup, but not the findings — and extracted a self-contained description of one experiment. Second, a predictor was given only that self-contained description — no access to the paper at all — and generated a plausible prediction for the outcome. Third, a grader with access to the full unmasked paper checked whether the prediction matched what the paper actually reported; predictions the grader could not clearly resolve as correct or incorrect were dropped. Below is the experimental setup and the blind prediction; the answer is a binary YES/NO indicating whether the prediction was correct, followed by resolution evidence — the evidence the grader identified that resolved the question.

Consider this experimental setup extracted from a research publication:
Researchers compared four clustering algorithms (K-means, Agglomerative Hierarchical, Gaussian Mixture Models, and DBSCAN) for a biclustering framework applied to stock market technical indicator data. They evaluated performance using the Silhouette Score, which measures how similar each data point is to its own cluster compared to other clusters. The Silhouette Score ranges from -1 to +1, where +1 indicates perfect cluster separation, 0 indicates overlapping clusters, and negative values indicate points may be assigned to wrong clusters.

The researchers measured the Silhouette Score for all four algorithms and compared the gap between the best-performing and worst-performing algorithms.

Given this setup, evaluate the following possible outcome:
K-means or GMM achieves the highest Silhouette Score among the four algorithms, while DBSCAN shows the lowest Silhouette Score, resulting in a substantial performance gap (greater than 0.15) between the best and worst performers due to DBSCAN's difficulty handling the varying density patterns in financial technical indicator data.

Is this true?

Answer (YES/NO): NO